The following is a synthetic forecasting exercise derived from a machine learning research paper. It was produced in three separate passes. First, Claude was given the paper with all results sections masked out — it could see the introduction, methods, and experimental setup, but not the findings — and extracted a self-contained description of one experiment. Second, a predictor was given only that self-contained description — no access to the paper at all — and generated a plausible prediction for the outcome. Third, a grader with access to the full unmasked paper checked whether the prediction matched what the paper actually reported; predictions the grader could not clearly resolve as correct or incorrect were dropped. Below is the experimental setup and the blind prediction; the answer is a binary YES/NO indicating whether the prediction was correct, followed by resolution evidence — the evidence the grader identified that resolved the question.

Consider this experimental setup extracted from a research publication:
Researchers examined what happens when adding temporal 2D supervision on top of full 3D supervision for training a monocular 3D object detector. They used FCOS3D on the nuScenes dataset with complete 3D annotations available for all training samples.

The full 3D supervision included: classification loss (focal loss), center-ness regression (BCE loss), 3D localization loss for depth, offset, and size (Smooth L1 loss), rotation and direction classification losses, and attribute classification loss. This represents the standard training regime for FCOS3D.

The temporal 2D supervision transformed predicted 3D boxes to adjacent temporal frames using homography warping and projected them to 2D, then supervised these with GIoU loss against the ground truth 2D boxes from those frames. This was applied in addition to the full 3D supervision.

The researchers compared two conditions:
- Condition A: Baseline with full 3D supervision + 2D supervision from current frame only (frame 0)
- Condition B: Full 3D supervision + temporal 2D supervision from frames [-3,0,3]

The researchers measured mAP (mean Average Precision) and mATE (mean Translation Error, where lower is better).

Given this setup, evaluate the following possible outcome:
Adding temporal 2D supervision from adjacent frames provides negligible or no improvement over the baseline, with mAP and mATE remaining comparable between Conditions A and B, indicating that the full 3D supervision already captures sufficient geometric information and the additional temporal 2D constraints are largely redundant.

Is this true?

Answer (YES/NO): YES